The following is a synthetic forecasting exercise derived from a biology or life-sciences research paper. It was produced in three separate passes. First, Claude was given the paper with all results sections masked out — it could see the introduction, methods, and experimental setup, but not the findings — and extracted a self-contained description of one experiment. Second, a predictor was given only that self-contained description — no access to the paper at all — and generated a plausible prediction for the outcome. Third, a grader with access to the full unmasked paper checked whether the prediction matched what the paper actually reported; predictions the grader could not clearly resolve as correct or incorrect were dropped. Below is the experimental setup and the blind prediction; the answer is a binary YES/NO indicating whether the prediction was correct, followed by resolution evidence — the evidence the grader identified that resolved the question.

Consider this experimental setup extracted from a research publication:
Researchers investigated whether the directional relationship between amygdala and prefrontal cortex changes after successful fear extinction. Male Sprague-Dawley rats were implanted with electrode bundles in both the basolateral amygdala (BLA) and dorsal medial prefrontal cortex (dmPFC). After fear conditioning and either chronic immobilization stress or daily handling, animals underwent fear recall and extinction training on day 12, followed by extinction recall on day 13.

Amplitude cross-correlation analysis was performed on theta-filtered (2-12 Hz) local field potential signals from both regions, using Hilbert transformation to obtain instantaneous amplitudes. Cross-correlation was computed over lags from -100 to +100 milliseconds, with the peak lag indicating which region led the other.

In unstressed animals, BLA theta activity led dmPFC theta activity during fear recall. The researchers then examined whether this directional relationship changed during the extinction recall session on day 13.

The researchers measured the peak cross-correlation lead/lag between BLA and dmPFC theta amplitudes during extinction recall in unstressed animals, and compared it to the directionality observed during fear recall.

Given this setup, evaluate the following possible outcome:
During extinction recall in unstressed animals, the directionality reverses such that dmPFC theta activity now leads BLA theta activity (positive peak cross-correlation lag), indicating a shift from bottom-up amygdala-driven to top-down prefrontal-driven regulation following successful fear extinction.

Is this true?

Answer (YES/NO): NO